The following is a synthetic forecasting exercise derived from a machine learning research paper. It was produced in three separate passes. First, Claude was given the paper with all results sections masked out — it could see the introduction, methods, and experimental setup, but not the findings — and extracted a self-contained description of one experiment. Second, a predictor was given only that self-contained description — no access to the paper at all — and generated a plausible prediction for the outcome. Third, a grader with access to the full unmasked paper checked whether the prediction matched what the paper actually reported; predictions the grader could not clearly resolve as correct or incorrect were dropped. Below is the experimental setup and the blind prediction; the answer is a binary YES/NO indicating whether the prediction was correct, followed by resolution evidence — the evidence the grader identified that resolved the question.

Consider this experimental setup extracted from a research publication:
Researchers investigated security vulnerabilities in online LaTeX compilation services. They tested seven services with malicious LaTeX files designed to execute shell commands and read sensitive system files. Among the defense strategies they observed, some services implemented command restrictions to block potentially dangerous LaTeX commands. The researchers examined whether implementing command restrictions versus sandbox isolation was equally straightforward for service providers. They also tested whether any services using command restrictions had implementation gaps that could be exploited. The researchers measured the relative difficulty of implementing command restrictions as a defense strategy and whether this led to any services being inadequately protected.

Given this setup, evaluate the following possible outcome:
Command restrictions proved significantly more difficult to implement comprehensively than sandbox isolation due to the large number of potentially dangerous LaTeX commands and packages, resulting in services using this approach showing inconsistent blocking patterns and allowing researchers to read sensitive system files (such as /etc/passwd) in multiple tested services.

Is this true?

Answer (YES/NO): NO